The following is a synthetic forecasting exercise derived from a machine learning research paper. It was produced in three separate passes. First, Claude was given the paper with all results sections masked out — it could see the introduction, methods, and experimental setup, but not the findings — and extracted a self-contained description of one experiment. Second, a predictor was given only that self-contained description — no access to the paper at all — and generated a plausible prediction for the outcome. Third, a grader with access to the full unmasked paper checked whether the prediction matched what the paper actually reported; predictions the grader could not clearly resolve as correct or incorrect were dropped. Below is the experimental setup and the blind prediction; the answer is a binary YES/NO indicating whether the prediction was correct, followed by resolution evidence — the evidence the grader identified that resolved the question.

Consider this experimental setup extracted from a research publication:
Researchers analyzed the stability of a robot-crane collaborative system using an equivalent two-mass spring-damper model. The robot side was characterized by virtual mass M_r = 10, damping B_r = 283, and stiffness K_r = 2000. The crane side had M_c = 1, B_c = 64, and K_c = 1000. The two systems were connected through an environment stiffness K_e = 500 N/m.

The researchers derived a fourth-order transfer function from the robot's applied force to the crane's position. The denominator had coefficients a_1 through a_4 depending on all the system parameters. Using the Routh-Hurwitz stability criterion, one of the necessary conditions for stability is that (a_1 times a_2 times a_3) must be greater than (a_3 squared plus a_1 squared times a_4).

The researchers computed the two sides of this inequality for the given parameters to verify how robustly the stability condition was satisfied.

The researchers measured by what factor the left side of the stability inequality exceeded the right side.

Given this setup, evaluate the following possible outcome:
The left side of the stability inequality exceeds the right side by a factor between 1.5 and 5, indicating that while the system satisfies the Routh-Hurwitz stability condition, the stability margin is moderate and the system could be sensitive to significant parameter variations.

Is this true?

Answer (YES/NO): YES